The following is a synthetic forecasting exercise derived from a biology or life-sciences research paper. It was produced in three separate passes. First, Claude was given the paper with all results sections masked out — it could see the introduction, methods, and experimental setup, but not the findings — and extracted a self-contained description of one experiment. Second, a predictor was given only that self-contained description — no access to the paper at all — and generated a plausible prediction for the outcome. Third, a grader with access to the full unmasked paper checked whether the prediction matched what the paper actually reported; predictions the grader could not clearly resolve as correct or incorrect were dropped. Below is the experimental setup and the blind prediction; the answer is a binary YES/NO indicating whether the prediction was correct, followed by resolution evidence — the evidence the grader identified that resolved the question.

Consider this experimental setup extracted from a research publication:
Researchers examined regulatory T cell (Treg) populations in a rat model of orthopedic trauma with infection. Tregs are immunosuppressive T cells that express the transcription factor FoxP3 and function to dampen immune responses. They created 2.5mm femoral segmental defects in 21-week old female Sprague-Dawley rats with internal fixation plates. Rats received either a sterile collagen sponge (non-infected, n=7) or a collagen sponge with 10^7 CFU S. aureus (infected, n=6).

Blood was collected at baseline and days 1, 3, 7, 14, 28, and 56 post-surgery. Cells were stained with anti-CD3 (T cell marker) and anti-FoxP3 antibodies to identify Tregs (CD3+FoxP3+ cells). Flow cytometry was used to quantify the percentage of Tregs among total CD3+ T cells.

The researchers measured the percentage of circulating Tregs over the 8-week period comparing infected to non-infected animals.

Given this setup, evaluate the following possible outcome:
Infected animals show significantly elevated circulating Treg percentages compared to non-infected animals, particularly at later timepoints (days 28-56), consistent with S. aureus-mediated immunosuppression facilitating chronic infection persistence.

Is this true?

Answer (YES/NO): NO